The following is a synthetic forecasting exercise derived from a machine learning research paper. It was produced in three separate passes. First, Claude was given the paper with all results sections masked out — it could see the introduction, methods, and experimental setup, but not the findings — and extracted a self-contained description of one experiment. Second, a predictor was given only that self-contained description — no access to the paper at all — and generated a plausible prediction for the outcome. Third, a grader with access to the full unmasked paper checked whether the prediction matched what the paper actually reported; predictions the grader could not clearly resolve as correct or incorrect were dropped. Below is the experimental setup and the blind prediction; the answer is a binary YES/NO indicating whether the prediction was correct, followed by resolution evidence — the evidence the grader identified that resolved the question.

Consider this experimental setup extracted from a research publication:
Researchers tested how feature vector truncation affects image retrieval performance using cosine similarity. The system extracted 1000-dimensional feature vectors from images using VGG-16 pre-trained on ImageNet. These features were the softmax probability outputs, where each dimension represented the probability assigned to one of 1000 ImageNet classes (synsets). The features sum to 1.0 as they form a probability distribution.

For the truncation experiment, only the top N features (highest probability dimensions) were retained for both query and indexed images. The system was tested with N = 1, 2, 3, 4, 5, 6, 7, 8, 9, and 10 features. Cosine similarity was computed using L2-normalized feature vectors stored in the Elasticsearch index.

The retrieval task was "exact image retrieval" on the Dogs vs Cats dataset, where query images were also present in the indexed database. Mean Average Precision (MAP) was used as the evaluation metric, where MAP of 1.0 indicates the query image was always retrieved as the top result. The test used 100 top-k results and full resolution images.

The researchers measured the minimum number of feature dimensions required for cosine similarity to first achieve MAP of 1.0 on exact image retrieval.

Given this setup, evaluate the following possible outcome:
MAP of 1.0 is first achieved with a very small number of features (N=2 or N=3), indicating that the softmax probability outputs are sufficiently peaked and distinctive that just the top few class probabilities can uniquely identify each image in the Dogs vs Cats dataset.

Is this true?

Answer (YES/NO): NO